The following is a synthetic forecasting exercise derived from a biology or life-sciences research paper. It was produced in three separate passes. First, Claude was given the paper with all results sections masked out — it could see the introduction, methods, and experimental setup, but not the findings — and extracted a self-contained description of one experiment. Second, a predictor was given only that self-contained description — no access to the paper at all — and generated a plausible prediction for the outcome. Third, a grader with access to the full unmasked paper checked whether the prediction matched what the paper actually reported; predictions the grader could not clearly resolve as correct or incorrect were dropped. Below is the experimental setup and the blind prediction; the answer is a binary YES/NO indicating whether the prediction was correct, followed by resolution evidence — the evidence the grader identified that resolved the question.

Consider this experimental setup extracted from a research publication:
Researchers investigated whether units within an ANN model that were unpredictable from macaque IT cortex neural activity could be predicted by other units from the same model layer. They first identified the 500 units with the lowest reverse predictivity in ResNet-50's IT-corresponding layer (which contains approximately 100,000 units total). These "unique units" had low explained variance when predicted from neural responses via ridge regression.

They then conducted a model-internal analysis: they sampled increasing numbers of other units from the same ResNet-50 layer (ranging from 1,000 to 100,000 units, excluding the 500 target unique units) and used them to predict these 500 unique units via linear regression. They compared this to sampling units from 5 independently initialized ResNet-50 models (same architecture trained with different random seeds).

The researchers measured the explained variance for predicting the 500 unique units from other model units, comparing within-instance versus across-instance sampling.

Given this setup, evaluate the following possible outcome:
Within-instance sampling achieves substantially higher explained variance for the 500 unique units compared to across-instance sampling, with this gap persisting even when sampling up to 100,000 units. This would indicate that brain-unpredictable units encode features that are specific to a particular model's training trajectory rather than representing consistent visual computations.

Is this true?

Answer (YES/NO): YES